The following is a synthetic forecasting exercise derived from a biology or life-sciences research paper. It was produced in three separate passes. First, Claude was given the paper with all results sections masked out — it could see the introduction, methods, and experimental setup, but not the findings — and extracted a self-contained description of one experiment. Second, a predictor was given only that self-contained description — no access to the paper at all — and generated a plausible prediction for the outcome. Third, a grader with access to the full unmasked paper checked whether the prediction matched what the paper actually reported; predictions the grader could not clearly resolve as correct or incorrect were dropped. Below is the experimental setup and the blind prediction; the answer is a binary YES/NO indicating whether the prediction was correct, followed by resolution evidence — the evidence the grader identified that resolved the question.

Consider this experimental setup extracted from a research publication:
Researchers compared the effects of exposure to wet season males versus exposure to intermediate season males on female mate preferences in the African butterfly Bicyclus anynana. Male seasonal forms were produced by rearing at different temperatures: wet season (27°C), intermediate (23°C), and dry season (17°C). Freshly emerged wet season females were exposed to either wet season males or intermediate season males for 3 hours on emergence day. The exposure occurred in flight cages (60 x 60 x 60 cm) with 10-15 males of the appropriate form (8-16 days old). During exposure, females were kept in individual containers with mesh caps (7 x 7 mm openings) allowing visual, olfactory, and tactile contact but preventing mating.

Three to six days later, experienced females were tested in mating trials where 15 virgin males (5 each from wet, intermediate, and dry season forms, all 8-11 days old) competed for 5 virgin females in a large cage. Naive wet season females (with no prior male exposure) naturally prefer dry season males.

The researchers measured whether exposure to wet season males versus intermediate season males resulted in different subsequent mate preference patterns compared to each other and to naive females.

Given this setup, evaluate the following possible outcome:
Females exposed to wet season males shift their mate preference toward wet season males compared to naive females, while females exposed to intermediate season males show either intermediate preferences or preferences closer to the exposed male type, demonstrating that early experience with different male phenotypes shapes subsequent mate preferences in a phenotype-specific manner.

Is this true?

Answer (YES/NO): NO